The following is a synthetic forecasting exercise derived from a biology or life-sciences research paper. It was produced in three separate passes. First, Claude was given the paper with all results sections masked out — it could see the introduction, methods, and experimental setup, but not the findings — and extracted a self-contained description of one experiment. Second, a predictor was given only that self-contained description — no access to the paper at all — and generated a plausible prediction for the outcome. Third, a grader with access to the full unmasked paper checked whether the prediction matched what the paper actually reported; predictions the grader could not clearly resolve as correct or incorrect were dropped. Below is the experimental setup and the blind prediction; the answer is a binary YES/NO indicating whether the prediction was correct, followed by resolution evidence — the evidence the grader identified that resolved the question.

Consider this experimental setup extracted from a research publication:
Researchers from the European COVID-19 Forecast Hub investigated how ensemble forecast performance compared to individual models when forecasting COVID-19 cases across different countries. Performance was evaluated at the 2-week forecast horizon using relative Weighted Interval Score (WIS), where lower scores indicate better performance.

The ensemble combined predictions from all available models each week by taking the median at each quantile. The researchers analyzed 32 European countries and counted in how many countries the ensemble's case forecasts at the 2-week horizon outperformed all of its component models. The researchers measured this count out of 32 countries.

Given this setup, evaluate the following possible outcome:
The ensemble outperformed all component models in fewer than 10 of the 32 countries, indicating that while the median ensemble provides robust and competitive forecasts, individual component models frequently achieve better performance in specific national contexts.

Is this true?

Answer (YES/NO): NO